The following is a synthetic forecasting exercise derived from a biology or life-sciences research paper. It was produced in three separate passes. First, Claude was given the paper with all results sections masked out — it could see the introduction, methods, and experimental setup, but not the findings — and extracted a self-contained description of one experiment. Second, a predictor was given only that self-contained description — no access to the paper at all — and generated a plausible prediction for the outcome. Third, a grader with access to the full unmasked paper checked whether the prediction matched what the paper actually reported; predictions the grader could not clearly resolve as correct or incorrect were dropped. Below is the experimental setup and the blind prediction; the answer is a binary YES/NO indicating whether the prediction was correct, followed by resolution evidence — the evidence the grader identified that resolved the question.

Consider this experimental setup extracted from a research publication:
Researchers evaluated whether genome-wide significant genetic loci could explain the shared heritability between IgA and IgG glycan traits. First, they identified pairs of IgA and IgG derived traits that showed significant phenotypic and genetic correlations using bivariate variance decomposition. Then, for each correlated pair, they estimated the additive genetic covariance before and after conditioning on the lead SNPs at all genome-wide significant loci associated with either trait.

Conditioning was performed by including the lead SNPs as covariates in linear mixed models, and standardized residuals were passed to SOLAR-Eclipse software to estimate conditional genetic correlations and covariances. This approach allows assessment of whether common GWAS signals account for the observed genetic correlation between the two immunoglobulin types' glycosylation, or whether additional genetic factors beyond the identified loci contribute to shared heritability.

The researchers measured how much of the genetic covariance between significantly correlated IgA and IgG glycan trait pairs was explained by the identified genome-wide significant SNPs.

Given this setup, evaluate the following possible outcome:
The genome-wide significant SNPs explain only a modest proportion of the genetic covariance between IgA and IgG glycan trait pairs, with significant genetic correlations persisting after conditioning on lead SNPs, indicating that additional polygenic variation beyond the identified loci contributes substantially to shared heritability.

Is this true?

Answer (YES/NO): YES